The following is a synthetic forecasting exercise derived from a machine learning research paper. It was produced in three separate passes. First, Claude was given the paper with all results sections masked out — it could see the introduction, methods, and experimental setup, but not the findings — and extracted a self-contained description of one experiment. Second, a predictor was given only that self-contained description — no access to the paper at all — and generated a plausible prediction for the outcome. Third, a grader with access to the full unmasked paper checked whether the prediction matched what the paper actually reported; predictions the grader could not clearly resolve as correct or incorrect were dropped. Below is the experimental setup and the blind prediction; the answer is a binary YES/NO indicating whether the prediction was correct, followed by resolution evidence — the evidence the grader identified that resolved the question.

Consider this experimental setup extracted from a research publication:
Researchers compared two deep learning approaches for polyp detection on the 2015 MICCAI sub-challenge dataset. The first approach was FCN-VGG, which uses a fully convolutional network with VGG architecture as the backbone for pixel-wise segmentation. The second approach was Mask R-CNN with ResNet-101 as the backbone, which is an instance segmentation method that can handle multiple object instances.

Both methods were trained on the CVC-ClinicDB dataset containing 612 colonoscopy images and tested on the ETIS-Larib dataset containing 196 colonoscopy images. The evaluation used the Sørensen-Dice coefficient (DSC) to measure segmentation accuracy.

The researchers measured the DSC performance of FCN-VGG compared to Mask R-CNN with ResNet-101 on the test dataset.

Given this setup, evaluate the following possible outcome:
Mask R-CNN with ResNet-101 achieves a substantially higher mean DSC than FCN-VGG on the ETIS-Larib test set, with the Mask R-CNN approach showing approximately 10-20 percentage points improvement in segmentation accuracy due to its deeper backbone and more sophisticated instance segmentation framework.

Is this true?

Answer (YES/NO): NO